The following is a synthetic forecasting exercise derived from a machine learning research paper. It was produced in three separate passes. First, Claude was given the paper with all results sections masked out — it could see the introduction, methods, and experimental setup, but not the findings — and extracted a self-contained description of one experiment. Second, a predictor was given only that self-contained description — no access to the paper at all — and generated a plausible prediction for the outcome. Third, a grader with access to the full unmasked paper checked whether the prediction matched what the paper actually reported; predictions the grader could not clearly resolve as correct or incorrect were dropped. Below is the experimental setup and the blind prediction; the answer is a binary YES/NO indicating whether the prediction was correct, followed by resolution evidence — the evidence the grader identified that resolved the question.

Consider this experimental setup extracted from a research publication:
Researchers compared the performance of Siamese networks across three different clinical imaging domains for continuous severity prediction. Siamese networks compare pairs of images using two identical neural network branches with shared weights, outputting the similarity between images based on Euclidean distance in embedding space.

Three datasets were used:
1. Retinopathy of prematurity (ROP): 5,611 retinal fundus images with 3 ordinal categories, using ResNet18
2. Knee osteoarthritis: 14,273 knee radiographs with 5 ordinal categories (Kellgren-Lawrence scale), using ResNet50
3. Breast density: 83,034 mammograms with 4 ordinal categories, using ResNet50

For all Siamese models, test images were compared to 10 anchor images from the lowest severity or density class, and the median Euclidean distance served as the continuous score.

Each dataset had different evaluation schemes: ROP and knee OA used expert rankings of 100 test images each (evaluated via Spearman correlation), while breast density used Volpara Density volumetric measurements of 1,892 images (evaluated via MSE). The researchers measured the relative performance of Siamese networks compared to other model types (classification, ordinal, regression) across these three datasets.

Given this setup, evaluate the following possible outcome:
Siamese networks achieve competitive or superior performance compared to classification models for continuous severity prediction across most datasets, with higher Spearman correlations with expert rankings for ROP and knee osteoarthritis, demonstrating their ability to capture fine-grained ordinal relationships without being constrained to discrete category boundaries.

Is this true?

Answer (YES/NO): NO